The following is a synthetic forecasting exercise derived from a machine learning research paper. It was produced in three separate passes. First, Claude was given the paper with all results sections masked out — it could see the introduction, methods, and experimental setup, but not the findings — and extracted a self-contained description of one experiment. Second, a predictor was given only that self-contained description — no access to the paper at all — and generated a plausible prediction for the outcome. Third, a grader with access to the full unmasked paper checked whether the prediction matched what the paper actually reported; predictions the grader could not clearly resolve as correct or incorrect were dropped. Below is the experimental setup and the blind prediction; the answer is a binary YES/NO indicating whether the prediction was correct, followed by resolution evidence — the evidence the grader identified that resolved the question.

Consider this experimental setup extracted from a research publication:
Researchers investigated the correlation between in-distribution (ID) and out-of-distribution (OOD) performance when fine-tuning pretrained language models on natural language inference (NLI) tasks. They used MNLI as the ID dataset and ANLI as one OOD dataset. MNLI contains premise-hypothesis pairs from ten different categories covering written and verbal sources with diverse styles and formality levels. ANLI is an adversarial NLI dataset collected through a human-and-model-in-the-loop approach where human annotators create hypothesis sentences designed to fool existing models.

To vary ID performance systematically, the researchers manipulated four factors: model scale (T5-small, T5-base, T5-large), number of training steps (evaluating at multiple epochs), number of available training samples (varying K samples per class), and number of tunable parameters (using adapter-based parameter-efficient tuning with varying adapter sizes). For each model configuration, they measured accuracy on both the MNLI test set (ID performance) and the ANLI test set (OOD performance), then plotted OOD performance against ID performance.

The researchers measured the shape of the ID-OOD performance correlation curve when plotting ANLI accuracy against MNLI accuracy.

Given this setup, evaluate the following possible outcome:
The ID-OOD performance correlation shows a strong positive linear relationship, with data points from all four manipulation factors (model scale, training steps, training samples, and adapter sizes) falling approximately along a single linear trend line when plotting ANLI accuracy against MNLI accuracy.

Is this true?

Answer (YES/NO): NO